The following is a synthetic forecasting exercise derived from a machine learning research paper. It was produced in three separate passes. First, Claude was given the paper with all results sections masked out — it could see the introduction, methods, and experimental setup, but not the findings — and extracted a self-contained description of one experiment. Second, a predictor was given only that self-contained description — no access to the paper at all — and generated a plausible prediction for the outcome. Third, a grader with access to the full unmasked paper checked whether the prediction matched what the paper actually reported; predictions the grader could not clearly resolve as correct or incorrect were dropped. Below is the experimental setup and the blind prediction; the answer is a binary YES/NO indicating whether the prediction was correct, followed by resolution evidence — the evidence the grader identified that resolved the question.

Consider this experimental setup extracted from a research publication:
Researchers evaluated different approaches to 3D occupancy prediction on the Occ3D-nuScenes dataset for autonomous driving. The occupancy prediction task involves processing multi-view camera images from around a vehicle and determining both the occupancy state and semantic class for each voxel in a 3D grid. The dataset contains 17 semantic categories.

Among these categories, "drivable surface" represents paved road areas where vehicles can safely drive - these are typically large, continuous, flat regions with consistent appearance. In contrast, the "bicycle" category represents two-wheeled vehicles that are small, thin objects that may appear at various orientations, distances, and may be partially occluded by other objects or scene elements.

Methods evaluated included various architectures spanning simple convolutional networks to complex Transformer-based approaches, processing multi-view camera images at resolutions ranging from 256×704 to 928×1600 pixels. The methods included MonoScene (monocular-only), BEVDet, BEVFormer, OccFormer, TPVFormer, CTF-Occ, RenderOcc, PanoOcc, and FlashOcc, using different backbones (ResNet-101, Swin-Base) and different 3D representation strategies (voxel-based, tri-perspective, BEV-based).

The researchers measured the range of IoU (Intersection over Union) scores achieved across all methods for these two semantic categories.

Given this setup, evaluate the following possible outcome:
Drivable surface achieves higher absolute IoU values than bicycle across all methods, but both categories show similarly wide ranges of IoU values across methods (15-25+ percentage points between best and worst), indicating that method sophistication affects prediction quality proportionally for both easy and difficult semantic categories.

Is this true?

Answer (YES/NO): NO